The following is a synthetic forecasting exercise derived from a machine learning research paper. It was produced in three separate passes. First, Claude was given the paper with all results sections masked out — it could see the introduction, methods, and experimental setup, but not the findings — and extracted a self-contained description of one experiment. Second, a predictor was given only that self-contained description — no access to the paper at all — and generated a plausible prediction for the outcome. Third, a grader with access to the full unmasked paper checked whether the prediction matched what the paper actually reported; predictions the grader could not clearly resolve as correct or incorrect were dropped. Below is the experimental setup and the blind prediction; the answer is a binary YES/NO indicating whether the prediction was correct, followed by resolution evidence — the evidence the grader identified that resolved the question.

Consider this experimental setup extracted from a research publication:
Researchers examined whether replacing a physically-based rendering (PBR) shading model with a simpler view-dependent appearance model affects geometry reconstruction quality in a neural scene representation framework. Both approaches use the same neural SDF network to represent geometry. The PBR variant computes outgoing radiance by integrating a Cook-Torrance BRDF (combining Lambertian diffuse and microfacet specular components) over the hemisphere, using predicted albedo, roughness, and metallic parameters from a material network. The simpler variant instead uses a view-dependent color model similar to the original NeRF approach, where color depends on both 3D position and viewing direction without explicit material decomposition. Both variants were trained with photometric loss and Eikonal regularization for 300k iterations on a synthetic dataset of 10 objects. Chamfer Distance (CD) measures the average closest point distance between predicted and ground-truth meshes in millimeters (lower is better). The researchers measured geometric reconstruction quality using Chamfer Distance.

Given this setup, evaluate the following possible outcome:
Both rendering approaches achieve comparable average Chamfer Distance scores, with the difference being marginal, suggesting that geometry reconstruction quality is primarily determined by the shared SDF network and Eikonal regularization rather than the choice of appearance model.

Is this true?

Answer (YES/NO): NO